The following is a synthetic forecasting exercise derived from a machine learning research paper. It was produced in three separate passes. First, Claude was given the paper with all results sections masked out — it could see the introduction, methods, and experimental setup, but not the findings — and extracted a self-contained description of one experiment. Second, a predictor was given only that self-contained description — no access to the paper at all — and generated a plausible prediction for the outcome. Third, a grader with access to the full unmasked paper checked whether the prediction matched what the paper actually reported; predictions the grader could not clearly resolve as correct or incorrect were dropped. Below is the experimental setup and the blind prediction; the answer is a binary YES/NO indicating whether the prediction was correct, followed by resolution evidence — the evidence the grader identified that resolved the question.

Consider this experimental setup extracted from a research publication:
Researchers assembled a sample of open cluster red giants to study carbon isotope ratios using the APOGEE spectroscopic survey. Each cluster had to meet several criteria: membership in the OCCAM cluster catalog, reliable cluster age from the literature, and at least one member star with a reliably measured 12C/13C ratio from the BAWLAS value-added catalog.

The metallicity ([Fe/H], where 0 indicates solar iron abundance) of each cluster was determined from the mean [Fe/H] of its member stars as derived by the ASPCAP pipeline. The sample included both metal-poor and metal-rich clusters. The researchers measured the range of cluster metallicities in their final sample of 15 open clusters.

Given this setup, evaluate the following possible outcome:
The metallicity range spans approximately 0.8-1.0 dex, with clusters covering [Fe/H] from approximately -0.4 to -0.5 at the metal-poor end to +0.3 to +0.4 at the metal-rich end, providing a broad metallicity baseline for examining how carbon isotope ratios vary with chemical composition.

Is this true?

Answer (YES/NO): NO